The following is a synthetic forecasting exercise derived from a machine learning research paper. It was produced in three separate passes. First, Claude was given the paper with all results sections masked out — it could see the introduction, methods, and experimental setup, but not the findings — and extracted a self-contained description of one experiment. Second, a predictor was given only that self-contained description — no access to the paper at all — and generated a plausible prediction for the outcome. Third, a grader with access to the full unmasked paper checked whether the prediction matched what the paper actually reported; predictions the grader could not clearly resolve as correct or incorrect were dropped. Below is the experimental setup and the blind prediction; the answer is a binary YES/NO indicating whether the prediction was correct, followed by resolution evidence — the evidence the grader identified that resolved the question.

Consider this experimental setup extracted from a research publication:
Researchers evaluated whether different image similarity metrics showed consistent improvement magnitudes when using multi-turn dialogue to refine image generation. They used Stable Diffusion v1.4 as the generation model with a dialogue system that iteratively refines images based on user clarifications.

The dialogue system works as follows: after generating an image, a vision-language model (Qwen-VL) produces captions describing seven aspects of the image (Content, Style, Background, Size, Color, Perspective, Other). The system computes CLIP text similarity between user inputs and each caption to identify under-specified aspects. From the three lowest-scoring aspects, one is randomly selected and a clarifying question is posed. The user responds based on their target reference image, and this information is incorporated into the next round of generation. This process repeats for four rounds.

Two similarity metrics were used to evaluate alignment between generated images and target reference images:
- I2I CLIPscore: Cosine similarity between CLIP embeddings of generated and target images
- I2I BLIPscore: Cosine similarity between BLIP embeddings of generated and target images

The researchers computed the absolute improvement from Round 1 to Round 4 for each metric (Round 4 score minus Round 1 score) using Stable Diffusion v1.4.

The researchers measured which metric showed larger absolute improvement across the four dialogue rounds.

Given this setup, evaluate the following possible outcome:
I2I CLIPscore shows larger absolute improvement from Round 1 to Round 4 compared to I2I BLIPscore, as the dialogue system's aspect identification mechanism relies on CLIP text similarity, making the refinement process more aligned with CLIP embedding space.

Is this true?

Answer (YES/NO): NO